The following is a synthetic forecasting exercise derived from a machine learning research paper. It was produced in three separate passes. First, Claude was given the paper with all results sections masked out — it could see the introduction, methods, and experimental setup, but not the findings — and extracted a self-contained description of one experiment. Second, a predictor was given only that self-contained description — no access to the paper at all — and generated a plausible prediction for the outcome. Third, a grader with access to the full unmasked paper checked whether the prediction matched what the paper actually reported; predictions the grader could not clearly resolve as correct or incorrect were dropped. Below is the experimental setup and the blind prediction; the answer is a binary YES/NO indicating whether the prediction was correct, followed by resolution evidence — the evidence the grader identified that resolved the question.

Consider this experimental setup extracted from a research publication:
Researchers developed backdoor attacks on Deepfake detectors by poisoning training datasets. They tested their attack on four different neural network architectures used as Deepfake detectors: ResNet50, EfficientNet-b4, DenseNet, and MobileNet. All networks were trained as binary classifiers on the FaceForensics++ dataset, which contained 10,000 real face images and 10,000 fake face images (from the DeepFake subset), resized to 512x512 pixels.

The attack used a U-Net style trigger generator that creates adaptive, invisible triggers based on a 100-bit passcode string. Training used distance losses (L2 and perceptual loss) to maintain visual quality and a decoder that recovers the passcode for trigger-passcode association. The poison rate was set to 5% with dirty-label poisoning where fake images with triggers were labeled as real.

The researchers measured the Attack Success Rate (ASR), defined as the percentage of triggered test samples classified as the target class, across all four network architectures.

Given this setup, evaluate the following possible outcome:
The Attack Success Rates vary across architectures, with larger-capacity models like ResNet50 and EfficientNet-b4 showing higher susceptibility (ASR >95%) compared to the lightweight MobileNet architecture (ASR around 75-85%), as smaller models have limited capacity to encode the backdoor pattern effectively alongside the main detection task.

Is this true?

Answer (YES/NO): NO